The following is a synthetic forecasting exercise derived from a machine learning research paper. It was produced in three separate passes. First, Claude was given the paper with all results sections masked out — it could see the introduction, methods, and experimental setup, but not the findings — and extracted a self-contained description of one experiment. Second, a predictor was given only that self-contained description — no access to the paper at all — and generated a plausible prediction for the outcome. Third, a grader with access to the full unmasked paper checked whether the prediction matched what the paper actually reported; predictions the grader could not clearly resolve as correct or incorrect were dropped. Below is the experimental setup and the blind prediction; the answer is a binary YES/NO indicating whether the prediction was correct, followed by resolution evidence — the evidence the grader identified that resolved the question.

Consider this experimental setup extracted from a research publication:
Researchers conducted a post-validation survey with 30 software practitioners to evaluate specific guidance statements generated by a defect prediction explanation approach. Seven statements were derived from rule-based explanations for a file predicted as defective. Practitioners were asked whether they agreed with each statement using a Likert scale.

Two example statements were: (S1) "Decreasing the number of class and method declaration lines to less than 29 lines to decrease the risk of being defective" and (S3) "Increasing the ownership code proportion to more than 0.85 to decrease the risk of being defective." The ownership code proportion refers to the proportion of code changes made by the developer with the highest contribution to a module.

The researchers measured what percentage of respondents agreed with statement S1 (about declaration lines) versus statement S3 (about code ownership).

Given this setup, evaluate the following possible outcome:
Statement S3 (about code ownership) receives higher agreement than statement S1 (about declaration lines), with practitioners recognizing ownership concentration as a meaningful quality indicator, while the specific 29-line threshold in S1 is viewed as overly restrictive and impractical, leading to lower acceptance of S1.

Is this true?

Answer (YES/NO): NO